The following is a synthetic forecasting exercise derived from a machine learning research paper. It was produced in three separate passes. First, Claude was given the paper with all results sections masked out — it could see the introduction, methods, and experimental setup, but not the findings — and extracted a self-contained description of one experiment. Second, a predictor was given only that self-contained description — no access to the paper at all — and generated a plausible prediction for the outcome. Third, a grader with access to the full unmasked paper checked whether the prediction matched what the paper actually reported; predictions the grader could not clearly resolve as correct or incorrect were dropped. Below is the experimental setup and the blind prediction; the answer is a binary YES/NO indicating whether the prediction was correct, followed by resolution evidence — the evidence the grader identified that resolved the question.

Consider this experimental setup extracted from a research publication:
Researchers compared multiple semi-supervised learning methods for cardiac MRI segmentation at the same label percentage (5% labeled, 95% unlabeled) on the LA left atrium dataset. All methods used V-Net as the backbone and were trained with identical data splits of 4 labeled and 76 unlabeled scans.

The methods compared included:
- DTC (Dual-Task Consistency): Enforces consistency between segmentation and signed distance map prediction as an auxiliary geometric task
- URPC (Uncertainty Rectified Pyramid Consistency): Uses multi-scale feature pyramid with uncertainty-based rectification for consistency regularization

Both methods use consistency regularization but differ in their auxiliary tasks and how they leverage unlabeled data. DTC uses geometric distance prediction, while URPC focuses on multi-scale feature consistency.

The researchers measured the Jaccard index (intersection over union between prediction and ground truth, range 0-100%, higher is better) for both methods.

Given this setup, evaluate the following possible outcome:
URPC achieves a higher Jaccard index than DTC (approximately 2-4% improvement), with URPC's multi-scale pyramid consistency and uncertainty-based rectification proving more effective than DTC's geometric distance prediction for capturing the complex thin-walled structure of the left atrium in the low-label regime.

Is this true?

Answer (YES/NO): YES